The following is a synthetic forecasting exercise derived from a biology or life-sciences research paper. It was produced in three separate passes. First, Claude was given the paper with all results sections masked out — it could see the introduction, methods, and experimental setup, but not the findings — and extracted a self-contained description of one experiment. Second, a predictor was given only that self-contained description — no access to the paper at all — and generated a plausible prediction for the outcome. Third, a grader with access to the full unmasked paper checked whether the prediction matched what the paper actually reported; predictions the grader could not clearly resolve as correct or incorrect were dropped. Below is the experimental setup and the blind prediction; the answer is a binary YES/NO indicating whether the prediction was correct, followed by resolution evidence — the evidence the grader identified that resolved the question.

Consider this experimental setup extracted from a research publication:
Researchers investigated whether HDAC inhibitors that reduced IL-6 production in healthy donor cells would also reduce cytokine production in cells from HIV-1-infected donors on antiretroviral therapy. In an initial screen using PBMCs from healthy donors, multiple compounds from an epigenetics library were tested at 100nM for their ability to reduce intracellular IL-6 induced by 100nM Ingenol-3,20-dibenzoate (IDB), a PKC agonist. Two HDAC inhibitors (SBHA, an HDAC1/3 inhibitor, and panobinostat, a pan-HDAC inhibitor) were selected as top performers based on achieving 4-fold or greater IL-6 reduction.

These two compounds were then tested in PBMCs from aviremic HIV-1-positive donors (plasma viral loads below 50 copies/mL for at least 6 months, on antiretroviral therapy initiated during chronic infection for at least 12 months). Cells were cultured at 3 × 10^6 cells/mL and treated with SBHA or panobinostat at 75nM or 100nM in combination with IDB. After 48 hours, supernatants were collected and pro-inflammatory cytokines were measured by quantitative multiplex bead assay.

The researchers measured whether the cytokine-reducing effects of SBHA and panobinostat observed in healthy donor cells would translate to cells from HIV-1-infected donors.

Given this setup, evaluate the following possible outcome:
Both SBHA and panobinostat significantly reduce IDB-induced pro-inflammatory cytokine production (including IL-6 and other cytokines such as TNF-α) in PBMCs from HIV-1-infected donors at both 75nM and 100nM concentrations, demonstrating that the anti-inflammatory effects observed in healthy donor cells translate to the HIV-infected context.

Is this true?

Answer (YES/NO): NO